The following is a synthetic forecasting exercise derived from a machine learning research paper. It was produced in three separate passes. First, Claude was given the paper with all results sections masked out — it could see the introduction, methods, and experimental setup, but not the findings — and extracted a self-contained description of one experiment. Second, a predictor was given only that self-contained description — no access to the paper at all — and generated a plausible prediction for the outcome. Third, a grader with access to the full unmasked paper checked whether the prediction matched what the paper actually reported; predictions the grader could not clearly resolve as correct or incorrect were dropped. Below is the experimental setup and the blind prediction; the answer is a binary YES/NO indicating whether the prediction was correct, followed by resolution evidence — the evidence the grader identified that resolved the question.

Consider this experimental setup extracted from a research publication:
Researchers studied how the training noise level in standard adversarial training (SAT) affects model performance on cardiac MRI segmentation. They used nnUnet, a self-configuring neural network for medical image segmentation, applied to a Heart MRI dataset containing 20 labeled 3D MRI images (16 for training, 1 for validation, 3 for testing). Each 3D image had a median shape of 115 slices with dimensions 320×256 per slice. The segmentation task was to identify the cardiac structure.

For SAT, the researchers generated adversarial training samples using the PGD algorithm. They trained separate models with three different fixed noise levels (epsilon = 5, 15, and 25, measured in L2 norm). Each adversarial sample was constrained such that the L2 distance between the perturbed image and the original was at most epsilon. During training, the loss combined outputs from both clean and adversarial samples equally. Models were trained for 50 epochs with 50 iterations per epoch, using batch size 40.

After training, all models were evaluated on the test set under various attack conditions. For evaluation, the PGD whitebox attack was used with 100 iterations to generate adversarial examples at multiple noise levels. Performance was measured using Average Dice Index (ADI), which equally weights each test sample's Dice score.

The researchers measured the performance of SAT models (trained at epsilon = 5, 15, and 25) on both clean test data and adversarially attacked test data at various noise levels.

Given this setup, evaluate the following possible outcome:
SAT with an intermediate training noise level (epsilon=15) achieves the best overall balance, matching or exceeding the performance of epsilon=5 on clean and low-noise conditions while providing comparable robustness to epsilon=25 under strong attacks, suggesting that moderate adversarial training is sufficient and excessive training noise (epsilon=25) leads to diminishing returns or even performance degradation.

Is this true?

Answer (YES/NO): NO